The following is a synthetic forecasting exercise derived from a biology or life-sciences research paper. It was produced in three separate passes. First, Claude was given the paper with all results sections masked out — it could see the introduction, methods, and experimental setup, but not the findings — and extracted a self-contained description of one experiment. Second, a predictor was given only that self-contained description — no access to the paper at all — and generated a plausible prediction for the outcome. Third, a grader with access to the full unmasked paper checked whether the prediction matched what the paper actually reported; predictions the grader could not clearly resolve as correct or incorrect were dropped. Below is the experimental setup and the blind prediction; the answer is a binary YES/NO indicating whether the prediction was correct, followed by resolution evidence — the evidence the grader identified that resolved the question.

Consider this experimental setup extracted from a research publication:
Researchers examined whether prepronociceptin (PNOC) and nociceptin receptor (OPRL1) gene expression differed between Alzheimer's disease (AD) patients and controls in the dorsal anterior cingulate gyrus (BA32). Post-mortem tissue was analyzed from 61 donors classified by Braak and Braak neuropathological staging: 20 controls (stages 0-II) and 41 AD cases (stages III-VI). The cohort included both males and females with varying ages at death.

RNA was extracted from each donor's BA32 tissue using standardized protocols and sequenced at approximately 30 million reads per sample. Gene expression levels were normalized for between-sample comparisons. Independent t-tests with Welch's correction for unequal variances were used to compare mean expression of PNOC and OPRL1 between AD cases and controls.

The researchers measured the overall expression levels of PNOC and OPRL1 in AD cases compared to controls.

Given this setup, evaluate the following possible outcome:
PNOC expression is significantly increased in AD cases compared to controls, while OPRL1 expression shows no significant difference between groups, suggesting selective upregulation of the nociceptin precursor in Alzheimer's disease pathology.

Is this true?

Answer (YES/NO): NO